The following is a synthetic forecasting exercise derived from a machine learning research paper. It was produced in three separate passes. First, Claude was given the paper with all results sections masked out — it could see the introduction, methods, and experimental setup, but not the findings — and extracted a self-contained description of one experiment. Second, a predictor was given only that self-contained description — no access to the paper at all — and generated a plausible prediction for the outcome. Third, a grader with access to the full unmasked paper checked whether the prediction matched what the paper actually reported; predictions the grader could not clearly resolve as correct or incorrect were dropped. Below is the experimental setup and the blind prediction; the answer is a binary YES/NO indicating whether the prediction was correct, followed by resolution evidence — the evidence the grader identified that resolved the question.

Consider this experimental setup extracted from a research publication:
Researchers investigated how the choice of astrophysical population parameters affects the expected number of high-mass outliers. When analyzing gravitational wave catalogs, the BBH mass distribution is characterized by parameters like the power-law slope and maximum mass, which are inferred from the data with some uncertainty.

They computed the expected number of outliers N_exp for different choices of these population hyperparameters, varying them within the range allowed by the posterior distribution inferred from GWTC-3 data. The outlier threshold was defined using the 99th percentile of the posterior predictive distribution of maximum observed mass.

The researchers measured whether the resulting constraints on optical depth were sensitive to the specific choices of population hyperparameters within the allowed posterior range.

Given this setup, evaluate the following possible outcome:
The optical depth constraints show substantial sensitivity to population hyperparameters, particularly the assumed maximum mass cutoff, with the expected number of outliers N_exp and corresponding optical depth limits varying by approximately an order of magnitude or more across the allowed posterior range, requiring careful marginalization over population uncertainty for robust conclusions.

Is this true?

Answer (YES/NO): NO